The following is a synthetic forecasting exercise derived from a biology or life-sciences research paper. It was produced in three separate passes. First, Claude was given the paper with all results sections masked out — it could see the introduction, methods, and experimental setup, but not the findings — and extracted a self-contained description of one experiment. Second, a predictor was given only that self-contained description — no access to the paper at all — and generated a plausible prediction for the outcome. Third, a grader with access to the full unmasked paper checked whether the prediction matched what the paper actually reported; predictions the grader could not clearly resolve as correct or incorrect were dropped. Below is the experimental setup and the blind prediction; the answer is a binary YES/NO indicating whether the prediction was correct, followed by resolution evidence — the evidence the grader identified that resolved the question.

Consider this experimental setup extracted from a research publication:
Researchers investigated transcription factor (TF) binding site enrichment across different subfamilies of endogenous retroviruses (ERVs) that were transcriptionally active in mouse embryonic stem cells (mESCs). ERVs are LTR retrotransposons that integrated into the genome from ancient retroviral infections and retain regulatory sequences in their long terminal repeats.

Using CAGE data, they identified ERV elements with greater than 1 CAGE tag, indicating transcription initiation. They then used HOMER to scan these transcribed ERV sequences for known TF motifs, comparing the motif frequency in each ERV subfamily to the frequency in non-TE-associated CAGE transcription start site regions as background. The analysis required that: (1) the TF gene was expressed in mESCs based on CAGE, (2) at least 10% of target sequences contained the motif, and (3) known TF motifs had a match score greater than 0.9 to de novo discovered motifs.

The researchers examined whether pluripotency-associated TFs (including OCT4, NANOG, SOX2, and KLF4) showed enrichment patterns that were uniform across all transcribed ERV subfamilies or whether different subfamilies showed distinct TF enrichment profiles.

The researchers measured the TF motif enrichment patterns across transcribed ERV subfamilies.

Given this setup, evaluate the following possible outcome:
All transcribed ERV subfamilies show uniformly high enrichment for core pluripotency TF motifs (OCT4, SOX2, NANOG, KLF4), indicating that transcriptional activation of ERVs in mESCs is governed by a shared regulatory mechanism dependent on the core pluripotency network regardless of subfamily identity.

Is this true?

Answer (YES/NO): NO